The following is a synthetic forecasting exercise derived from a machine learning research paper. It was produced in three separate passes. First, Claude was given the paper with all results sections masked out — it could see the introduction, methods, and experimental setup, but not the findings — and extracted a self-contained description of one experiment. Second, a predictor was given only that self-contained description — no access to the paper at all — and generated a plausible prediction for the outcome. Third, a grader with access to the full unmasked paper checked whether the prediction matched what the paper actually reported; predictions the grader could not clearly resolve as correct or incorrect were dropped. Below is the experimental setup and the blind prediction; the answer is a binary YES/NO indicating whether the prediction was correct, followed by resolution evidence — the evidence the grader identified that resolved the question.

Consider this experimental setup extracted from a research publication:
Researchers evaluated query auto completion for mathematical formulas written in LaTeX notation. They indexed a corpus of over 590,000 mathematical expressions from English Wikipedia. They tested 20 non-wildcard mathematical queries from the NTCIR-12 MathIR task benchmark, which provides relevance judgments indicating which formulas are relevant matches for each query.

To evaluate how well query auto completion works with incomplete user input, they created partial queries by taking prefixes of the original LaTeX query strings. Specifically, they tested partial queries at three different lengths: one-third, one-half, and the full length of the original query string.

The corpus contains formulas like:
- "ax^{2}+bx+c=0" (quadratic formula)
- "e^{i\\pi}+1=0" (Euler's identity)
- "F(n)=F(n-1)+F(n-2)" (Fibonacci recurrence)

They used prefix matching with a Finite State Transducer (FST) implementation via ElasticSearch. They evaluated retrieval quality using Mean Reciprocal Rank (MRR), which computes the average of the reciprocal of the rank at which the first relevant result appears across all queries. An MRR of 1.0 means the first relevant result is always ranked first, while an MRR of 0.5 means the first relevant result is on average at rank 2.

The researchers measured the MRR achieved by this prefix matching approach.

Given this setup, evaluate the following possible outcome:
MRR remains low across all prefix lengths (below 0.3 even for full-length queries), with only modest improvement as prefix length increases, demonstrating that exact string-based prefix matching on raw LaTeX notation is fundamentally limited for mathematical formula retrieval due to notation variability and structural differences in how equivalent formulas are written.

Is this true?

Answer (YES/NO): NO